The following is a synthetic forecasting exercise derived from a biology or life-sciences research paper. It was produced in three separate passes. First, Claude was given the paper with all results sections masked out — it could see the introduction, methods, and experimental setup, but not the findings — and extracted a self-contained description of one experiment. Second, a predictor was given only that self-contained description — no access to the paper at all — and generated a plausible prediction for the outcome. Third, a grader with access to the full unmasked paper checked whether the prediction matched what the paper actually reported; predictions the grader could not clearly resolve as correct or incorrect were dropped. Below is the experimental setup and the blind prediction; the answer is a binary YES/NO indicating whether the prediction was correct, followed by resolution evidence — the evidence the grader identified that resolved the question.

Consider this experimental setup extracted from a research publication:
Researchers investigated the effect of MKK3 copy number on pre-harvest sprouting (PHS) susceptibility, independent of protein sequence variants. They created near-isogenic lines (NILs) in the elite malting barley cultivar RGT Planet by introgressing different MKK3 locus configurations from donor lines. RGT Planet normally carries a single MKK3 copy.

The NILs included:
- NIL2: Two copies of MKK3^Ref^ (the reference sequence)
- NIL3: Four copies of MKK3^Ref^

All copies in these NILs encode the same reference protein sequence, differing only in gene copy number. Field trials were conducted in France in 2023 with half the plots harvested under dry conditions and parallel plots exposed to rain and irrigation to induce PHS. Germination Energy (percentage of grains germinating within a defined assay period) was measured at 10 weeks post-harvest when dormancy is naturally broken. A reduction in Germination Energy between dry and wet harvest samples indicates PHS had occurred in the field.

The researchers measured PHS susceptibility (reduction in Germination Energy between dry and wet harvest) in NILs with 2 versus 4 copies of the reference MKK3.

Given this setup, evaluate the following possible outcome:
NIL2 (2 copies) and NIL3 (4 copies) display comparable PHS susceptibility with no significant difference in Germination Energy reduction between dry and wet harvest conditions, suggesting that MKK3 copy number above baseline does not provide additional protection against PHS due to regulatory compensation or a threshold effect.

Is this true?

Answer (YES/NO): YES